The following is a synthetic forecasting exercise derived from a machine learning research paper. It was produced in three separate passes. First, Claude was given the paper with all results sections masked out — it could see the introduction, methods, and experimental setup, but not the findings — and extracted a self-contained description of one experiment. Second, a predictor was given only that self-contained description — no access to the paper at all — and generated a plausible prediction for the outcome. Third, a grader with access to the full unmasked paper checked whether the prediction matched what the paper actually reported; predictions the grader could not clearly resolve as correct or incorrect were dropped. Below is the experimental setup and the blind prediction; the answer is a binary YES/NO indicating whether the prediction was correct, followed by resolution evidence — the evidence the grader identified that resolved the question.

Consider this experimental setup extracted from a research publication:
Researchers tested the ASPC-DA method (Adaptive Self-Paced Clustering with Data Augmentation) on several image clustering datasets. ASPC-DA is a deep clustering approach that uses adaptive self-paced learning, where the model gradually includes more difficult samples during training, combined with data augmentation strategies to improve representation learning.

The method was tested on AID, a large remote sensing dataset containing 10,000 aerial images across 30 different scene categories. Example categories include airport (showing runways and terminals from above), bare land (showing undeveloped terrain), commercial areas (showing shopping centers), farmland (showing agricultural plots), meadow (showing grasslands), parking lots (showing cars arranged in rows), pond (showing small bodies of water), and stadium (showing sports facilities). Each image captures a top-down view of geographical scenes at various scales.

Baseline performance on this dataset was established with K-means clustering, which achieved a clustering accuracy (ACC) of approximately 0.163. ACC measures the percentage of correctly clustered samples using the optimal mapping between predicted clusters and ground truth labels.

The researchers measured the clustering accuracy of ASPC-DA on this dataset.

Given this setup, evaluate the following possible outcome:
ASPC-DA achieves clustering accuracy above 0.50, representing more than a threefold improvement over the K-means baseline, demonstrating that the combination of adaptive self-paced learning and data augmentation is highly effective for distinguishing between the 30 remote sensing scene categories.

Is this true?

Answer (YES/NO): NO